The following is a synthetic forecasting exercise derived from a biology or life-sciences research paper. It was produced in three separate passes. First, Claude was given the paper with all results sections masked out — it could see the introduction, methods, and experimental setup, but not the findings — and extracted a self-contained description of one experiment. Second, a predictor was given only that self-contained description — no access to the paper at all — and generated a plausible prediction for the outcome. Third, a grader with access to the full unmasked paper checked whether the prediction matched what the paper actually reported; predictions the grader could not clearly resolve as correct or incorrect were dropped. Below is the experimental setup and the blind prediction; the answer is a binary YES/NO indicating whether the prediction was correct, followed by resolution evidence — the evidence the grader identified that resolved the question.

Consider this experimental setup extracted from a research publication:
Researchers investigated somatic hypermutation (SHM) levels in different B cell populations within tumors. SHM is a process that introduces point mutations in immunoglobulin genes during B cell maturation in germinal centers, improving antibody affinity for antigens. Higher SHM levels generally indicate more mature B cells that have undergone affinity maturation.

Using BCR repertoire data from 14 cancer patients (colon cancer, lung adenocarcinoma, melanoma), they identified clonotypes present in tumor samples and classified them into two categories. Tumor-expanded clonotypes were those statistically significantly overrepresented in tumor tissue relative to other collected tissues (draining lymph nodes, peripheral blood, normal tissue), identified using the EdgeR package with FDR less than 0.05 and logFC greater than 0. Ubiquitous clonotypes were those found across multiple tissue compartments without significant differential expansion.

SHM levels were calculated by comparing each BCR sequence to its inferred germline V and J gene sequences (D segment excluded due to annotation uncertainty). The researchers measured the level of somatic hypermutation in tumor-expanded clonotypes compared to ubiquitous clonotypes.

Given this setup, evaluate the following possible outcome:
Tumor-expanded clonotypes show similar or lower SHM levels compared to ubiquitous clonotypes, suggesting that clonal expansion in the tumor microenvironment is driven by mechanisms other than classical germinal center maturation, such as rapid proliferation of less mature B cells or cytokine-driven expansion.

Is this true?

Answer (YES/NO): YES